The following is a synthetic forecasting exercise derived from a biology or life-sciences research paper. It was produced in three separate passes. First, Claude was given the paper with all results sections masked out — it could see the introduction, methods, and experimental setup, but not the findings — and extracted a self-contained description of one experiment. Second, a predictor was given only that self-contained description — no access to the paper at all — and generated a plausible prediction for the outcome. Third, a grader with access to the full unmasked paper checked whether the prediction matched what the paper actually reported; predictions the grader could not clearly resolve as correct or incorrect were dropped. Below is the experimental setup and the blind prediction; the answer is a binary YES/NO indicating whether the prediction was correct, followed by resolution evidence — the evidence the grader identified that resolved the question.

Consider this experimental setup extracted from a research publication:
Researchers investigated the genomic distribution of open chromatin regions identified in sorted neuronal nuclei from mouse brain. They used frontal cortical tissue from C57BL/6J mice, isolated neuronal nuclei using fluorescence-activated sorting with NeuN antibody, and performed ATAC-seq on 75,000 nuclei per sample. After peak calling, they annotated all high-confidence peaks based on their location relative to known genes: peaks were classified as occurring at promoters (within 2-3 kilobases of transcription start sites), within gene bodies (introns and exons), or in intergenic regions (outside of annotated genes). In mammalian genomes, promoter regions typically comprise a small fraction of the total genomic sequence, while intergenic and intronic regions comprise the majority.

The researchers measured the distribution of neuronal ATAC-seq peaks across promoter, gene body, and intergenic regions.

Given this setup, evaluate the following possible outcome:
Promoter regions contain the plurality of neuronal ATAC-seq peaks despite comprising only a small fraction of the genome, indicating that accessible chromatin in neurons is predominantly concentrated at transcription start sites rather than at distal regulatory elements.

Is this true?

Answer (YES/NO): NO